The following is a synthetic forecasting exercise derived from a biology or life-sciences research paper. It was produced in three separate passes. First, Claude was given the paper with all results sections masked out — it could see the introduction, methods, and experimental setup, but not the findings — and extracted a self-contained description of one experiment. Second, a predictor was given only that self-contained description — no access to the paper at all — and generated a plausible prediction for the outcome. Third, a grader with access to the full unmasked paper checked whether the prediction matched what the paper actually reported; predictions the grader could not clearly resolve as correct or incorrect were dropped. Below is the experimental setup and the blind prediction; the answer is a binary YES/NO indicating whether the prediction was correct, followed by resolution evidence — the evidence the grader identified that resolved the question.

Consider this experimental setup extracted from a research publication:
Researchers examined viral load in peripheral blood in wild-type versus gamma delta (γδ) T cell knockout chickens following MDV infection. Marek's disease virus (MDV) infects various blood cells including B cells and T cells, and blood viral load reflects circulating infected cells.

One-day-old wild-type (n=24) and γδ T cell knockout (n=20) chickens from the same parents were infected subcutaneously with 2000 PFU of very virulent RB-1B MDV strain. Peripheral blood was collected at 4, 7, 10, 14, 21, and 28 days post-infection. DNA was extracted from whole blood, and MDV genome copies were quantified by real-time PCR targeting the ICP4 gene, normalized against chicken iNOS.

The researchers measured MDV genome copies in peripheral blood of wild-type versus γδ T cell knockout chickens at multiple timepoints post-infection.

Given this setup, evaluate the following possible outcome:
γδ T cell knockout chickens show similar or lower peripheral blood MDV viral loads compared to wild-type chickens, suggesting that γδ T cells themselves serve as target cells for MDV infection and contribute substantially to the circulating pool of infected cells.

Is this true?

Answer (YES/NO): NO